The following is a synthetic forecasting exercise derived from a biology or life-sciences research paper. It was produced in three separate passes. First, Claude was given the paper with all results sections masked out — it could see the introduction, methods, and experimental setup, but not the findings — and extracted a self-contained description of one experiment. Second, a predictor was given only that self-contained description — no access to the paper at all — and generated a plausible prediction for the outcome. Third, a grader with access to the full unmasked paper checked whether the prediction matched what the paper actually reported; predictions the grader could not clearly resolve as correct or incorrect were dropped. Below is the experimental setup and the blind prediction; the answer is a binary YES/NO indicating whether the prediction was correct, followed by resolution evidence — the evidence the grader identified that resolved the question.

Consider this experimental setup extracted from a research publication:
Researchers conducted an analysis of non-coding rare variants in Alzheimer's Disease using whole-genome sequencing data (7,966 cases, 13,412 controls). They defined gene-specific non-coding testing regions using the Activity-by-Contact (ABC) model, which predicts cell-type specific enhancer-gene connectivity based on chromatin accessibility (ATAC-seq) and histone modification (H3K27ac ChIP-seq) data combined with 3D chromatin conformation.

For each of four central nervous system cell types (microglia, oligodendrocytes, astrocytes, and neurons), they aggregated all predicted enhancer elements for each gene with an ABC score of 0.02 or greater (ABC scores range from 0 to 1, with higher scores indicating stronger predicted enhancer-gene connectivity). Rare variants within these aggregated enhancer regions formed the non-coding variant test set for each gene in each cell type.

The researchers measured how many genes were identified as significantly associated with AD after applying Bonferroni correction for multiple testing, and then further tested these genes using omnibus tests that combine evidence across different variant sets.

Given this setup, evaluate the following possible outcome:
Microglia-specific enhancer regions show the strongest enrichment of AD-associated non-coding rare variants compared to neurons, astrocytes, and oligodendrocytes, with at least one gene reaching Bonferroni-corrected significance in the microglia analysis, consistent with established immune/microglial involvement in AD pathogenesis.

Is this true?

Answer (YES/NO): NO